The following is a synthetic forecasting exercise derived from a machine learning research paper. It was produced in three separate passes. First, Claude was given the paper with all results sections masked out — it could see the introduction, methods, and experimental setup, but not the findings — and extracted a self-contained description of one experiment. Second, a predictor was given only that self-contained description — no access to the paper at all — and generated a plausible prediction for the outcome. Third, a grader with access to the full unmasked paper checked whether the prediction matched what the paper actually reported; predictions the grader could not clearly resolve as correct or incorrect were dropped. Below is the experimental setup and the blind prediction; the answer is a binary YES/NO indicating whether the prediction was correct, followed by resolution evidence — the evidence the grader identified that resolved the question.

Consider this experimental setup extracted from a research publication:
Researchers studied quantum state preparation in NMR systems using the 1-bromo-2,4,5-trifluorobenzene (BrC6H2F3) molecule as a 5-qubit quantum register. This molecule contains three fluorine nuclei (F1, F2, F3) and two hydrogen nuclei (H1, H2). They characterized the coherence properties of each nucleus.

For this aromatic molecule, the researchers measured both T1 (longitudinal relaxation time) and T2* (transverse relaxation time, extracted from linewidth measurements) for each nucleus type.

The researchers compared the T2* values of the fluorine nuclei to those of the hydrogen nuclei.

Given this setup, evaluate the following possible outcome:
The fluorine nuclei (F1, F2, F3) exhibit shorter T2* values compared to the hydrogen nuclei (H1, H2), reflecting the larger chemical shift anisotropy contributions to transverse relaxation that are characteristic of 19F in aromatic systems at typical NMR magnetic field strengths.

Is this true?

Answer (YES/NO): YES